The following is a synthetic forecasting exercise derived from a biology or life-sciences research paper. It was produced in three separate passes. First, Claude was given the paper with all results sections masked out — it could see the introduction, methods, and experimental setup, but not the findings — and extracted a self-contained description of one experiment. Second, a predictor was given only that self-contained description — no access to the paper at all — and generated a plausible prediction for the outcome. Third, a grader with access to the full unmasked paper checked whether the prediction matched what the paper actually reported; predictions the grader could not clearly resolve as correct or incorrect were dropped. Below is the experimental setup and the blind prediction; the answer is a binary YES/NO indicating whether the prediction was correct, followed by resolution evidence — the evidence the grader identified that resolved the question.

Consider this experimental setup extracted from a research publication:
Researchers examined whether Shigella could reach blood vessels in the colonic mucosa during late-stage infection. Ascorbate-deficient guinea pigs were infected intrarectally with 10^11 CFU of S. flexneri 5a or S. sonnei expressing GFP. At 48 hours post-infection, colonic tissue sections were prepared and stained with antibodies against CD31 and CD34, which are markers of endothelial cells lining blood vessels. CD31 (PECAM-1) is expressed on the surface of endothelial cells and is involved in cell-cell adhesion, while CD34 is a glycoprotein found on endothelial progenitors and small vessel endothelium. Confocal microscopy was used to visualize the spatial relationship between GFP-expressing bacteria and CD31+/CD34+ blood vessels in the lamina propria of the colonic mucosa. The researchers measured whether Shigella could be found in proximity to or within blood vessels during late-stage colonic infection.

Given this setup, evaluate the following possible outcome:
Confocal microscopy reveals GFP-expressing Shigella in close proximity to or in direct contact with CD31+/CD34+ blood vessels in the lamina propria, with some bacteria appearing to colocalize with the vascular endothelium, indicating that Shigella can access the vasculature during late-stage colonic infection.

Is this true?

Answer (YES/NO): YES